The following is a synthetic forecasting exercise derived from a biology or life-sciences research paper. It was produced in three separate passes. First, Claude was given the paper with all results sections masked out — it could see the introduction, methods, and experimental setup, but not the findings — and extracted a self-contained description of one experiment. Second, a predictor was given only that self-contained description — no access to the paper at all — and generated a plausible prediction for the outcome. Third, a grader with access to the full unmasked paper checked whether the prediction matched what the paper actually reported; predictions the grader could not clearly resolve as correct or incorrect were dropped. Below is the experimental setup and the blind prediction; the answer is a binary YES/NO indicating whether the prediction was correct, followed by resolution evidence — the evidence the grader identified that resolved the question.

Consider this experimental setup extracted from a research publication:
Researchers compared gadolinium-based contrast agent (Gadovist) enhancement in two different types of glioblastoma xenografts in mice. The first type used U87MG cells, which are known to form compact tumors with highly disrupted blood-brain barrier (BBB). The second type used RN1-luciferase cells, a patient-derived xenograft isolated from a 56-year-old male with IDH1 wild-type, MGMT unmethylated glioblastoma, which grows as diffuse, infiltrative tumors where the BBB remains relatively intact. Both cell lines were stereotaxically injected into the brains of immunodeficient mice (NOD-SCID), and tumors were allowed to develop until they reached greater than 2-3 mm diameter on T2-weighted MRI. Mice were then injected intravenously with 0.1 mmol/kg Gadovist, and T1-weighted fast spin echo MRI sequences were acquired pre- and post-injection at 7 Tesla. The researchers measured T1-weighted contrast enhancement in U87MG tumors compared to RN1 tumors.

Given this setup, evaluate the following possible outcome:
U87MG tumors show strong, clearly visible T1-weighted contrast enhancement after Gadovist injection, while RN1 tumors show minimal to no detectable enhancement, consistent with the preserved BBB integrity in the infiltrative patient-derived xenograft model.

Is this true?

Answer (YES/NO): YES